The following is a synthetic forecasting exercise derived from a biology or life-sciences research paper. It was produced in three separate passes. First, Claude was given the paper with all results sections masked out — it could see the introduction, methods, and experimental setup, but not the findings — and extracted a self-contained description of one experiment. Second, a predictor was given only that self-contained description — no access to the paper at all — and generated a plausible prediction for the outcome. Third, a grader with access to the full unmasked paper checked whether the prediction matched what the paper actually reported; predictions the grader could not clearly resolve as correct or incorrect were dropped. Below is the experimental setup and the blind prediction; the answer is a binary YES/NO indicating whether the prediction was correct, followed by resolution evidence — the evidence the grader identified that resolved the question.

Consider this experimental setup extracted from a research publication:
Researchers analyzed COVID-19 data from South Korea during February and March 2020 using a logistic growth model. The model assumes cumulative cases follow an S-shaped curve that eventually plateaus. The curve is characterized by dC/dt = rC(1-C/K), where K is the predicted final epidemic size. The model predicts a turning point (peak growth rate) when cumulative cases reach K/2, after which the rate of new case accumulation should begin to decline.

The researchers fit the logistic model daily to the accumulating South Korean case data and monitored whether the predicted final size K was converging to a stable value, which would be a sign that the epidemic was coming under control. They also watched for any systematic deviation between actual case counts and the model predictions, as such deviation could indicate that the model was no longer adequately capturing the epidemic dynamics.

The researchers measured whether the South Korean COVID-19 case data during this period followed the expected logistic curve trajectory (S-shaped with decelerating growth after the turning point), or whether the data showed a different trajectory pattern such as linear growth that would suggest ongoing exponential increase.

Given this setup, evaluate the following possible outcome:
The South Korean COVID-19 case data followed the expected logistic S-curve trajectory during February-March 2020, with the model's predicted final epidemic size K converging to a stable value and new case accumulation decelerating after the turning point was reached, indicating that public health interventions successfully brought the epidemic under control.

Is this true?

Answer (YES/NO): NO